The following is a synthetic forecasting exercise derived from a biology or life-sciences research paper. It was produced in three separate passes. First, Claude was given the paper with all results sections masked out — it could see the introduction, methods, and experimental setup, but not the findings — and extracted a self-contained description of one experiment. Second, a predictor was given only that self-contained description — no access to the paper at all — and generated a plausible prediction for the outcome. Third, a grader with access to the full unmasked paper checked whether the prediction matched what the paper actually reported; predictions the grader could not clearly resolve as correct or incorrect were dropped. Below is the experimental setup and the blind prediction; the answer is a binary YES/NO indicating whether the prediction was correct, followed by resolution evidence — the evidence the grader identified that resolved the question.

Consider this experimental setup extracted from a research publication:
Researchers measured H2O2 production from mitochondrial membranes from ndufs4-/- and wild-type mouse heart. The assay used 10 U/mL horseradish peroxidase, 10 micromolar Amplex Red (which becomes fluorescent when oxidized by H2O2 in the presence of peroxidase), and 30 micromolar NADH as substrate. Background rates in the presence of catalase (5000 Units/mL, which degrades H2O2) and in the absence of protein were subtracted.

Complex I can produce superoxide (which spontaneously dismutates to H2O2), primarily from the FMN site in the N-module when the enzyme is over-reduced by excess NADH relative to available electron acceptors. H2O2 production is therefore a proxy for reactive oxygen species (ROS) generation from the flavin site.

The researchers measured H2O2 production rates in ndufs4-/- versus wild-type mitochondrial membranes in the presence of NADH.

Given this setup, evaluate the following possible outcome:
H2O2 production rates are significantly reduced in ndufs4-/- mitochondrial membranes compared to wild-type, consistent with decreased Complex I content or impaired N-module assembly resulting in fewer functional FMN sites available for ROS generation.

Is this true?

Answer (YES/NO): YES